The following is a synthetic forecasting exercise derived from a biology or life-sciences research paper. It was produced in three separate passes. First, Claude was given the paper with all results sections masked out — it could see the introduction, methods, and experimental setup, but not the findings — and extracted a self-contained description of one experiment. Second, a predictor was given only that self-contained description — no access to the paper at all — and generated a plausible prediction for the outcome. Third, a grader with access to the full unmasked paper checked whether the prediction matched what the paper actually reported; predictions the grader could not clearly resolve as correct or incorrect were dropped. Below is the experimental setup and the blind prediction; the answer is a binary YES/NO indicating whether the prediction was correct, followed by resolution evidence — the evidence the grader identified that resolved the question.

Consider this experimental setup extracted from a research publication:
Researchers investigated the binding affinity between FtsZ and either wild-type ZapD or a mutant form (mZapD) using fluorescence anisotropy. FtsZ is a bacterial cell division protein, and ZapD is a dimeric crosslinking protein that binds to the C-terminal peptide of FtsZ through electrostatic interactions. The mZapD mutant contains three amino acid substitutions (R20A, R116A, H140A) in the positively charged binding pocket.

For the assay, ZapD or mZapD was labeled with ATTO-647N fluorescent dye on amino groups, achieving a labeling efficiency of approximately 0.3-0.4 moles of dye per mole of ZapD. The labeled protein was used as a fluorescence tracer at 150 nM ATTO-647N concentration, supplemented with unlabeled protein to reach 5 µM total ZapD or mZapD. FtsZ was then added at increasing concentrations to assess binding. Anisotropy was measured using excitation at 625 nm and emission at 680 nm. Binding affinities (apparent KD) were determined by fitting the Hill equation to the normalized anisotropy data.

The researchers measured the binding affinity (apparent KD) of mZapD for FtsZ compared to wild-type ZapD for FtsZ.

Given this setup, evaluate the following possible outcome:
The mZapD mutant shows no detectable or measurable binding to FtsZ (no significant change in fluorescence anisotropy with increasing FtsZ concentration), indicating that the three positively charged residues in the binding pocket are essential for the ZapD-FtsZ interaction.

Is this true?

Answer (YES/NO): NO